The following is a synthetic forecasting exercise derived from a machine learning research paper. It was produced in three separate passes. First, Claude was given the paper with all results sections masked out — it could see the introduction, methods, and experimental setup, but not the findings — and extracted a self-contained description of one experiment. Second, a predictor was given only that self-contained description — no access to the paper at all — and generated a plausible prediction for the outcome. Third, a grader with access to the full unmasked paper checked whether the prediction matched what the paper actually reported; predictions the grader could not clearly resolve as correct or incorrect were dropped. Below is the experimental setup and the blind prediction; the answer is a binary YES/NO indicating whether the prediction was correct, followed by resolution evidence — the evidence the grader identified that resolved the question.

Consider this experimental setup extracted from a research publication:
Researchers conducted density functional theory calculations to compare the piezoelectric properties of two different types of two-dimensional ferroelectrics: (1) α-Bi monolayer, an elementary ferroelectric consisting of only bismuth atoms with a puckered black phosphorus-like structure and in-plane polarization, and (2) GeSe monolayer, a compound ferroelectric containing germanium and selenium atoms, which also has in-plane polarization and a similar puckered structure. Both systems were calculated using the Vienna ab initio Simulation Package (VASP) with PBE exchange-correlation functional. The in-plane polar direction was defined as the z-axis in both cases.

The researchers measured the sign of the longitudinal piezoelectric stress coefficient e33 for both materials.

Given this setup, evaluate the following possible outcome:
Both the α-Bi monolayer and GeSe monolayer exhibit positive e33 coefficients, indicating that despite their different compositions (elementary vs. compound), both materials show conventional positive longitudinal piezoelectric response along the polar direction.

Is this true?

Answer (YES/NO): NO